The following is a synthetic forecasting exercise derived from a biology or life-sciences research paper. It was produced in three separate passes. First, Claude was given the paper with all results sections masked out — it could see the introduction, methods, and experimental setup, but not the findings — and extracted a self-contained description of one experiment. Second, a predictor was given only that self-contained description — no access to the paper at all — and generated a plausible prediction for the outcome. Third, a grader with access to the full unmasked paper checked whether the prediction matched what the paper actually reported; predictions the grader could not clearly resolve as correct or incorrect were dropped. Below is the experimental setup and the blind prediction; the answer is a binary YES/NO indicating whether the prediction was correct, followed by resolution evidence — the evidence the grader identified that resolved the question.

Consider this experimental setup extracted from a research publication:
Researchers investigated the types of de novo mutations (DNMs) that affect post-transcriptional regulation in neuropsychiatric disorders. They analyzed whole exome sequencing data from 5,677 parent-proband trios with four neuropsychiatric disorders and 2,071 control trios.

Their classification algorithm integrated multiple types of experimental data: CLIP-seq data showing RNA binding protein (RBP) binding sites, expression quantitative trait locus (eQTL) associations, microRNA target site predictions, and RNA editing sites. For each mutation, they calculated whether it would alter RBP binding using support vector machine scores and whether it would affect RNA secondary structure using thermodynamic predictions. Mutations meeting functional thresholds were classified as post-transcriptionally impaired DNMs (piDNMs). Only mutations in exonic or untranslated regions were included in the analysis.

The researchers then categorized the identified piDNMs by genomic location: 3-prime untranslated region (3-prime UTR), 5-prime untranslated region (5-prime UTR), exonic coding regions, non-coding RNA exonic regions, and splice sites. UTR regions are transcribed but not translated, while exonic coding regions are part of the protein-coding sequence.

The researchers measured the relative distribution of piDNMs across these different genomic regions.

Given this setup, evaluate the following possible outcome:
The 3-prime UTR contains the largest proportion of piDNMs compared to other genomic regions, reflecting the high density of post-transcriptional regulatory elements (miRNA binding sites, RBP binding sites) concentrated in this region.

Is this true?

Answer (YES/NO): NO